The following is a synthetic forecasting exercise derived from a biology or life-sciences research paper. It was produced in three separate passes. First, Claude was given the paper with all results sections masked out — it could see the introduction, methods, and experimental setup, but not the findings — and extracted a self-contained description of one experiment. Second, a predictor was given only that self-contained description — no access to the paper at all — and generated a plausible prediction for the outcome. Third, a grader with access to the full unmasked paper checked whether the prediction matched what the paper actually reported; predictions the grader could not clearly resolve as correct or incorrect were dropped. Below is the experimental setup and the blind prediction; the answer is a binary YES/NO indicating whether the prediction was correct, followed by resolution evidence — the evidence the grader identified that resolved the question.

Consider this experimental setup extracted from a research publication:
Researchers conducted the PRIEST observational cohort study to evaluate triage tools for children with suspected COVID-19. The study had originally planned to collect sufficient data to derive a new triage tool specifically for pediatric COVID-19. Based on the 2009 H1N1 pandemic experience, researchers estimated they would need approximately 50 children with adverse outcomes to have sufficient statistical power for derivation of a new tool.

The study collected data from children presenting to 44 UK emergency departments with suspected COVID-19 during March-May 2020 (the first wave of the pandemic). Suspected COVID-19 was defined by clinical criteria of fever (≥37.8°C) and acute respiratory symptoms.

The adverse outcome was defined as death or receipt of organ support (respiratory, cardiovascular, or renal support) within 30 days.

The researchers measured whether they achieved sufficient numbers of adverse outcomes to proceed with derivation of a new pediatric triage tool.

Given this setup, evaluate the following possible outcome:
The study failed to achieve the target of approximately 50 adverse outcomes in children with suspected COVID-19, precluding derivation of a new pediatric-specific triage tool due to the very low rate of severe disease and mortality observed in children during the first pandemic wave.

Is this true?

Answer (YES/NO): YES